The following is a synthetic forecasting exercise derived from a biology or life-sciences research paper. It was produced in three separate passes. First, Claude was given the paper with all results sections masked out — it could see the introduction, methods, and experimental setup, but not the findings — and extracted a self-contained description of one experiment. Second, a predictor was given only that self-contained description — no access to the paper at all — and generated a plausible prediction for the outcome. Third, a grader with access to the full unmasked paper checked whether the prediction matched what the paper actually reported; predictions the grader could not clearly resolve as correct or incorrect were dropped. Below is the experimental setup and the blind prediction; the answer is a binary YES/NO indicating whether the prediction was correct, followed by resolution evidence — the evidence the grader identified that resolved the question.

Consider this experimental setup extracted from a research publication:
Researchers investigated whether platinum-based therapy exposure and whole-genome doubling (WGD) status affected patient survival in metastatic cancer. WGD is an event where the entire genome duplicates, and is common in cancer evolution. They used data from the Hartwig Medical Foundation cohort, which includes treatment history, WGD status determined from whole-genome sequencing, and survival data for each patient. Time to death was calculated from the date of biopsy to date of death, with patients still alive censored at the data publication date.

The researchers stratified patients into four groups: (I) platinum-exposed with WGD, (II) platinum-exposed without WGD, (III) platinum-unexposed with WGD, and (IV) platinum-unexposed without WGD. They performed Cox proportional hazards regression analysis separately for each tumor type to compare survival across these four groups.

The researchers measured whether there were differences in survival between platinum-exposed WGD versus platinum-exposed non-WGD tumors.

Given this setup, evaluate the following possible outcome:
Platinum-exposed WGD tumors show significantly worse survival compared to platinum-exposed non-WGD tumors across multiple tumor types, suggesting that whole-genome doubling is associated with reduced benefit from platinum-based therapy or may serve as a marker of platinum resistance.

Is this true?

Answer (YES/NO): NO